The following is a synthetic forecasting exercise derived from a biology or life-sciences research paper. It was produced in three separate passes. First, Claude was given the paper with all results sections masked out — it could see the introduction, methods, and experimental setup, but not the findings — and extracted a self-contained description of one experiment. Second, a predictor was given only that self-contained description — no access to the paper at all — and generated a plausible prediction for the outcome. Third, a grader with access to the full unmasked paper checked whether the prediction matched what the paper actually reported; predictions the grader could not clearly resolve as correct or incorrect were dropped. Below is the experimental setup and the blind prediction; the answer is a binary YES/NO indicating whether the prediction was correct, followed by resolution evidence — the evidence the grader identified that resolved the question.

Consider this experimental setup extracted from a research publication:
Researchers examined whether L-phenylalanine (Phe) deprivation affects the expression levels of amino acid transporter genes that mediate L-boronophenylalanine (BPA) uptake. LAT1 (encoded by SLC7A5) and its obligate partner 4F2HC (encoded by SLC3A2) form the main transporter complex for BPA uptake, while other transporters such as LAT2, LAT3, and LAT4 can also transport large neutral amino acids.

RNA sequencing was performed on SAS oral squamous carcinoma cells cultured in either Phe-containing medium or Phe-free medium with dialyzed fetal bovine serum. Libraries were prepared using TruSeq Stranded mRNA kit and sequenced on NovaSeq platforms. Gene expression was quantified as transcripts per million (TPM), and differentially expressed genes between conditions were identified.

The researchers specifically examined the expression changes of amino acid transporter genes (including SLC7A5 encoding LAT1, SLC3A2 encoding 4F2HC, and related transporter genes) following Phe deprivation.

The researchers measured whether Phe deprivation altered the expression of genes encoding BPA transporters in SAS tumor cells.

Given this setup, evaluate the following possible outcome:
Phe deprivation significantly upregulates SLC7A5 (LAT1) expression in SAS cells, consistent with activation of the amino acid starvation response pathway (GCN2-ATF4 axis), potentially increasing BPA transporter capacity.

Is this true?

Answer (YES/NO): NO